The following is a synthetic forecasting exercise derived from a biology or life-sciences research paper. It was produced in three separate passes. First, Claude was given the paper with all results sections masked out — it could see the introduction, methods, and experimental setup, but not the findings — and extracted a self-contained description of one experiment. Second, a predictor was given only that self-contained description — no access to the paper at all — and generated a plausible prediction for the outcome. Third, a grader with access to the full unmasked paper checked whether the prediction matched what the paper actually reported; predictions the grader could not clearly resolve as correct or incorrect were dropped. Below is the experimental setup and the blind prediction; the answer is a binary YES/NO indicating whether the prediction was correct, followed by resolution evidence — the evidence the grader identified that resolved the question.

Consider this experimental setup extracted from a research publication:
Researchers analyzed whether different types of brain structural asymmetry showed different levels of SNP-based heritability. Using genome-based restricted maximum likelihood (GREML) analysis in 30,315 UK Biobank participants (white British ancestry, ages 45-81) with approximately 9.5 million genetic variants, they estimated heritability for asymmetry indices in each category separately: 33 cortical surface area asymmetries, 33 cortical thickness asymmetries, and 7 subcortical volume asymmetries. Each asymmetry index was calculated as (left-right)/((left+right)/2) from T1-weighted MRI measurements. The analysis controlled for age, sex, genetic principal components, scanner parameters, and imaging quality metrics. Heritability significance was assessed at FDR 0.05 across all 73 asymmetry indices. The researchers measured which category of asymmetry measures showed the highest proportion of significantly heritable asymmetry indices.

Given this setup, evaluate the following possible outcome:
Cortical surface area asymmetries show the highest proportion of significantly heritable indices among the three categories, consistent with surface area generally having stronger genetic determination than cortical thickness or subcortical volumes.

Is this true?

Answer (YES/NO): NO